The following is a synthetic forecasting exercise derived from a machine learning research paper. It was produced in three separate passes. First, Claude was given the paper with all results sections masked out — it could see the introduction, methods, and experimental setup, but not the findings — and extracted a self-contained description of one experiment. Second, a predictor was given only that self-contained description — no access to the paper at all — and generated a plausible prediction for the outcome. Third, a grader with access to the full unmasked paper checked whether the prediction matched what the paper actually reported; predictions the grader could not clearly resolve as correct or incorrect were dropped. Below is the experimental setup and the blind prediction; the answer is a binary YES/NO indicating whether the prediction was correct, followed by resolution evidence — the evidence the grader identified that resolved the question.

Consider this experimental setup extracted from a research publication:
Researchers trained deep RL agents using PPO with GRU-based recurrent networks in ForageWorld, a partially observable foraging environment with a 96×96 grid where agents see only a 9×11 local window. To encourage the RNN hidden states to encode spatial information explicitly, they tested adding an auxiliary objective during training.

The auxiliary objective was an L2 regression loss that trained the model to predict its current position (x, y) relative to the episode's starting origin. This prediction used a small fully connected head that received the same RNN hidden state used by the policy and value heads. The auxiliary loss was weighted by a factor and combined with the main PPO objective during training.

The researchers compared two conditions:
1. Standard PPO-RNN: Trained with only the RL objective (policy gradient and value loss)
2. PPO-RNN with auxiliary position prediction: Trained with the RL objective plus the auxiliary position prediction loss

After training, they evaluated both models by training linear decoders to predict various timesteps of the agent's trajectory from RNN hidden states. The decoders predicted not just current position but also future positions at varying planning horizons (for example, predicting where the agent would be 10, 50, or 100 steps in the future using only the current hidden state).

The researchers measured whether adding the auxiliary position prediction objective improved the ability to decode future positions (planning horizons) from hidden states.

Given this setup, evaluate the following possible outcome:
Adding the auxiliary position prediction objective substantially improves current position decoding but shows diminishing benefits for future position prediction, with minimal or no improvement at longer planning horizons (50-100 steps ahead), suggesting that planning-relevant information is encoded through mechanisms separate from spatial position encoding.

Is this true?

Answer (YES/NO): NO